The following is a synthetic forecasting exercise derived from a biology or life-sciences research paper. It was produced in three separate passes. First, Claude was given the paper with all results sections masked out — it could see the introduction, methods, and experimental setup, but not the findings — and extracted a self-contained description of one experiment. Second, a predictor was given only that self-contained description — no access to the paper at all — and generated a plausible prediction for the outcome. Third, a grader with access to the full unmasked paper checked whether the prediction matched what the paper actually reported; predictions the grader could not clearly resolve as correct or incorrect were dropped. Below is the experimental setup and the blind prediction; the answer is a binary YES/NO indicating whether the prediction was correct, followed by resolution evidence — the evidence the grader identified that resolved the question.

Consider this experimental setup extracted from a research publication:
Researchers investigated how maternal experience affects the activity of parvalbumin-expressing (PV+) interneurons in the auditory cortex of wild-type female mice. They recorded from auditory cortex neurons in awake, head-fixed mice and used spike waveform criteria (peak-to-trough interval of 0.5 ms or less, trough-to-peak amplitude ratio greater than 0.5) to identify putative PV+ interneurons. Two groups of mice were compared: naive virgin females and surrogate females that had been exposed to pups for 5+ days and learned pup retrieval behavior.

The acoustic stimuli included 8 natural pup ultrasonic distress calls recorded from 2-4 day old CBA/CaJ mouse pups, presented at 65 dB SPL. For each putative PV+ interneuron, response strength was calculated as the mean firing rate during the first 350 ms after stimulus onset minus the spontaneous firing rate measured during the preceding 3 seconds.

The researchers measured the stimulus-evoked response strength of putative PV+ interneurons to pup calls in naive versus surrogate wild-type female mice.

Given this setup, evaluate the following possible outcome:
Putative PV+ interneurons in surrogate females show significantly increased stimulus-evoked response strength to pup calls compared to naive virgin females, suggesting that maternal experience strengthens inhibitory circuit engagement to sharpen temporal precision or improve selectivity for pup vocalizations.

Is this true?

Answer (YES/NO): NO